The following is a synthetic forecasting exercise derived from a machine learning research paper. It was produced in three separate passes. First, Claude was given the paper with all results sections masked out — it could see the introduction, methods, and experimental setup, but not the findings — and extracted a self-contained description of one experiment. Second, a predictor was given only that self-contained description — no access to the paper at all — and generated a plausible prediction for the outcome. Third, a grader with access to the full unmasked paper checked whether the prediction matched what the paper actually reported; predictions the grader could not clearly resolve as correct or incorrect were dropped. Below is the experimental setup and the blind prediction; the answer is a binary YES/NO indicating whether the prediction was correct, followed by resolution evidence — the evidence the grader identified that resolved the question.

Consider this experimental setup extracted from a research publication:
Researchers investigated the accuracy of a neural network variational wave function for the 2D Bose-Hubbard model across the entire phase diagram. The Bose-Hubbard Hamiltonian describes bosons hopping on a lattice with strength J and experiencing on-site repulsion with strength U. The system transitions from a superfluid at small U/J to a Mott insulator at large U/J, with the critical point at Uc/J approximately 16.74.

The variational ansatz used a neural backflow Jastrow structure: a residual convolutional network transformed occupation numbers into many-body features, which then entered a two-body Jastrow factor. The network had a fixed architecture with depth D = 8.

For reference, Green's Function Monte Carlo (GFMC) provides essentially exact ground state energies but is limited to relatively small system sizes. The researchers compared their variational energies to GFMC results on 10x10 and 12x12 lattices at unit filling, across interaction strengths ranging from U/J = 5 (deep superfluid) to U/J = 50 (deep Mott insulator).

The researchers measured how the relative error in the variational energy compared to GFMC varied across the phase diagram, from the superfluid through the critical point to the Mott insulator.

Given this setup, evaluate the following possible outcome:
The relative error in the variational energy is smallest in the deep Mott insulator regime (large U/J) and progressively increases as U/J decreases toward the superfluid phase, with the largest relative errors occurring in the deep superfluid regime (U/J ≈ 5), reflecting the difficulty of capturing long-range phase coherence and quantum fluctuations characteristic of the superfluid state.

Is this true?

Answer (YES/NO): NO